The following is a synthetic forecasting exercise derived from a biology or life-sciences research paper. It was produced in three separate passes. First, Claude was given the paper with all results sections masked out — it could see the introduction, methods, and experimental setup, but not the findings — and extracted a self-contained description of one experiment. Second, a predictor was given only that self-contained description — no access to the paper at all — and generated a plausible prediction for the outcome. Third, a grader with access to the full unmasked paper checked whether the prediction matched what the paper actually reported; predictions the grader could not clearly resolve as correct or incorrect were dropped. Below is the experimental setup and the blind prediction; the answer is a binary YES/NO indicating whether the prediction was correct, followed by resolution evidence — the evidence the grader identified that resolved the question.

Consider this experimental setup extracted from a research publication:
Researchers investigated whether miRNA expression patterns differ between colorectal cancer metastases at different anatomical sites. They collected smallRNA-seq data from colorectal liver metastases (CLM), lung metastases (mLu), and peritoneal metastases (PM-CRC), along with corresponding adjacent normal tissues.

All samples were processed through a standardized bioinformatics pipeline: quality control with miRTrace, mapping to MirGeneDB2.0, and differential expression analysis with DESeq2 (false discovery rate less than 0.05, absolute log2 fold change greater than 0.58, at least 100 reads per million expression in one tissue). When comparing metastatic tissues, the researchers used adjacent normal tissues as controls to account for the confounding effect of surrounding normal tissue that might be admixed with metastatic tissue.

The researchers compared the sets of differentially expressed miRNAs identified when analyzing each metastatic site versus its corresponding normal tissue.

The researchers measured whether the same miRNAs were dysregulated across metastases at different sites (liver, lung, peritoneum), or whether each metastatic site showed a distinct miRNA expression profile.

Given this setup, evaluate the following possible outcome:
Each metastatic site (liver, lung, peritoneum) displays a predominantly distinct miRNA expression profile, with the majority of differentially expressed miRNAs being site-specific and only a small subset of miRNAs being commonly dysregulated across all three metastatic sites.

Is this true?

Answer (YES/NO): YES